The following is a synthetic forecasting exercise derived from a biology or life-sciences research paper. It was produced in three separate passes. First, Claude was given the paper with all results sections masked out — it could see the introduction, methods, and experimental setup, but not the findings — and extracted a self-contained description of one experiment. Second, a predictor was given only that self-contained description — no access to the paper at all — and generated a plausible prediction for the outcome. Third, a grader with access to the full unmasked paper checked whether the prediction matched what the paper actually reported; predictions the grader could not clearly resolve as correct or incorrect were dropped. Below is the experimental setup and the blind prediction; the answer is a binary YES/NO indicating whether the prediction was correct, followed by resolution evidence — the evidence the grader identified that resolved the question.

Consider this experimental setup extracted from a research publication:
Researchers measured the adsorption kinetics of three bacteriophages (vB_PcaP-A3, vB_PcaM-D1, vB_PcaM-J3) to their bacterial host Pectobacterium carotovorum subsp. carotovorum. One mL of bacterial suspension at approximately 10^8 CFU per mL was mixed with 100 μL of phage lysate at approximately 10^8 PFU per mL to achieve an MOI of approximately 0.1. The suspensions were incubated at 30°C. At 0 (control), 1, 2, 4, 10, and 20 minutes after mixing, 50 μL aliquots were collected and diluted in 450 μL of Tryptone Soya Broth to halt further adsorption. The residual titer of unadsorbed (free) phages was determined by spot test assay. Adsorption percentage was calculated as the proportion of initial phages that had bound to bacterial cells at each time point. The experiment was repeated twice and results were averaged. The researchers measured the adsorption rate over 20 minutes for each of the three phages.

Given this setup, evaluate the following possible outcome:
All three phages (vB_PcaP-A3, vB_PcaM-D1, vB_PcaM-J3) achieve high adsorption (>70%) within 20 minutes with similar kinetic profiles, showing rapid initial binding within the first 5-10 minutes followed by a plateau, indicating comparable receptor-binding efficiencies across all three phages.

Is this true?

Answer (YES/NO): YES